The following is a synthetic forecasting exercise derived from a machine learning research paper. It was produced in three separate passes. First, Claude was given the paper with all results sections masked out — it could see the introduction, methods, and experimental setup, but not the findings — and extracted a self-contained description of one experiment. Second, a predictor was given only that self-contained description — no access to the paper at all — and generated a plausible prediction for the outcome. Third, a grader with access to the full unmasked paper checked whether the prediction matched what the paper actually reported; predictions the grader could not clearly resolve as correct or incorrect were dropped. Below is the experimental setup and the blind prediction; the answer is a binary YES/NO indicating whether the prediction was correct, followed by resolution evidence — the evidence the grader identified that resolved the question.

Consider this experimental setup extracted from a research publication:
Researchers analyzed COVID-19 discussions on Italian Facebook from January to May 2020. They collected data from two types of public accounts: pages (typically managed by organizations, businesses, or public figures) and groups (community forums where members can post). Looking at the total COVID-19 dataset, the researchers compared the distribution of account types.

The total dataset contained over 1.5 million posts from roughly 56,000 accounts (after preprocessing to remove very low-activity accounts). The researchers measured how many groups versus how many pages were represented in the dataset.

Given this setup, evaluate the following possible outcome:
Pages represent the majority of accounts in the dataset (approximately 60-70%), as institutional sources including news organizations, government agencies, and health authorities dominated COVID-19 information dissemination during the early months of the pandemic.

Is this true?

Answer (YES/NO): NO